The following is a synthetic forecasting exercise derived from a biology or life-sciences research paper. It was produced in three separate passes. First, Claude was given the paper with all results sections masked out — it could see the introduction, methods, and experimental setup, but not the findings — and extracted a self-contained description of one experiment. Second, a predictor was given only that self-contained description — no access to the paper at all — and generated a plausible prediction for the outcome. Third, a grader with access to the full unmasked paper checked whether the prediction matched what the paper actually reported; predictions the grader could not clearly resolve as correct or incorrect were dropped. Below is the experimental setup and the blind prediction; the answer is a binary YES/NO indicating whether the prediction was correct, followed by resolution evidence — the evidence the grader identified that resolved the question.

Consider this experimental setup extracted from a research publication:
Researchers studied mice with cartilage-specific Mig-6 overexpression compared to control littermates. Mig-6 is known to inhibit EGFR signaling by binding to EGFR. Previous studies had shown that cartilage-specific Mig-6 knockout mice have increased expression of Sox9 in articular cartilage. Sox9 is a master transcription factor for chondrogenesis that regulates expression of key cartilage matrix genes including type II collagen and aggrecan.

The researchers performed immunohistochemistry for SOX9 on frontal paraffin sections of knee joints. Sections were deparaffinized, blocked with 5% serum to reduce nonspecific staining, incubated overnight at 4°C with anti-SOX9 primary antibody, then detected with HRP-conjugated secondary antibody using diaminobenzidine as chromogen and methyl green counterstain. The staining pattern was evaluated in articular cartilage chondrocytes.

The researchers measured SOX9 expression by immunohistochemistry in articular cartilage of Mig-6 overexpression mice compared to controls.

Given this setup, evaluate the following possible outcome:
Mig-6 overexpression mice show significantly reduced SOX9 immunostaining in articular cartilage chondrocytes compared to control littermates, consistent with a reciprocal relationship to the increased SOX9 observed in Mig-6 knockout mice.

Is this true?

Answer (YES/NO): YES